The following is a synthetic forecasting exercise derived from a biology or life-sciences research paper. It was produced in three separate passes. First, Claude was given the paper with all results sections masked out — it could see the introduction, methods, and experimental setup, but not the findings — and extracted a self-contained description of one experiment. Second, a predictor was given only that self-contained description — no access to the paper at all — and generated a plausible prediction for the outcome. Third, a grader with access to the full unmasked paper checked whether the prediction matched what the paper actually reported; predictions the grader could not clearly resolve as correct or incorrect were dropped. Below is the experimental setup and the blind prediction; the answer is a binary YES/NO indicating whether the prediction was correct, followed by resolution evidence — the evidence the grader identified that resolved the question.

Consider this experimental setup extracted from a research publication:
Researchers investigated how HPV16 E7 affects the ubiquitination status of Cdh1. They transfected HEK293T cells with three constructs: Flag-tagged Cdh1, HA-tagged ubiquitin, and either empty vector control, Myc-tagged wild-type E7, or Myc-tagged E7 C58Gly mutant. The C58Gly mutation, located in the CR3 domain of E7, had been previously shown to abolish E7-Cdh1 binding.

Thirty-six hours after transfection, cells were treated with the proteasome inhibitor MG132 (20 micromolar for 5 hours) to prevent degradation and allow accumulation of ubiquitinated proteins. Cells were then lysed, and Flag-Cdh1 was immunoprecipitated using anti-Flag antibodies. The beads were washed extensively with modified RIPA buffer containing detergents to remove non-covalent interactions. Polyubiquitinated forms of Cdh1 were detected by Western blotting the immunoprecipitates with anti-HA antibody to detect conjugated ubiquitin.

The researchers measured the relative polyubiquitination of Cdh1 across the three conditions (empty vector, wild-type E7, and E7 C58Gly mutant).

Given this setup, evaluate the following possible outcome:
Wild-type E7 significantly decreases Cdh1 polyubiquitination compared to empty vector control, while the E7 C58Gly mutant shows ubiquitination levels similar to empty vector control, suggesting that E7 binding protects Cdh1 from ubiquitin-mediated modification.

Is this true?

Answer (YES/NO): NO